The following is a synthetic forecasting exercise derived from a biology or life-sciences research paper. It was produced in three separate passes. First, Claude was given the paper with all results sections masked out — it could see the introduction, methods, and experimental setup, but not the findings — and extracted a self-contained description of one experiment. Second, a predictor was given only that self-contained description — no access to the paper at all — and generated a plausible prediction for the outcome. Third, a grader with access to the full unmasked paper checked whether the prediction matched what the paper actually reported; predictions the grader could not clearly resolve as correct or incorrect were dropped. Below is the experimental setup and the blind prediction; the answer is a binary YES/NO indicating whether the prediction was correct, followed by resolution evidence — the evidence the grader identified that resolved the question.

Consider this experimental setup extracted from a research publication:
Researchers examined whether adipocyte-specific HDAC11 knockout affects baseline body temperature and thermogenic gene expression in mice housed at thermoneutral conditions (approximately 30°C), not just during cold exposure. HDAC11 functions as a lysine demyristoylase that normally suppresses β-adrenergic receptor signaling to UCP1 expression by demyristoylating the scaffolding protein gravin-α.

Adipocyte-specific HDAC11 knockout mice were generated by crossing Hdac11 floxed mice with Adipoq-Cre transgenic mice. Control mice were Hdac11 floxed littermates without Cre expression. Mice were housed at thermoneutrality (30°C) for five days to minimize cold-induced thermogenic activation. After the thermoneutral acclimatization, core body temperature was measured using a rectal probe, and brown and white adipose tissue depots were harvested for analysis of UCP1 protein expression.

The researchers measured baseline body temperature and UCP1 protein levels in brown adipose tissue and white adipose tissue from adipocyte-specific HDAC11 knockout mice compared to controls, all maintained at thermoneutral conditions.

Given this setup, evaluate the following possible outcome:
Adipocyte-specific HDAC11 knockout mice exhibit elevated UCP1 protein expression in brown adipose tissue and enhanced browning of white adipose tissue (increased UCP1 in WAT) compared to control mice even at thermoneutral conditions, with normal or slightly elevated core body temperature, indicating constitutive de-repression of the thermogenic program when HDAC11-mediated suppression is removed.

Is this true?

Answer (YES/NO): YES